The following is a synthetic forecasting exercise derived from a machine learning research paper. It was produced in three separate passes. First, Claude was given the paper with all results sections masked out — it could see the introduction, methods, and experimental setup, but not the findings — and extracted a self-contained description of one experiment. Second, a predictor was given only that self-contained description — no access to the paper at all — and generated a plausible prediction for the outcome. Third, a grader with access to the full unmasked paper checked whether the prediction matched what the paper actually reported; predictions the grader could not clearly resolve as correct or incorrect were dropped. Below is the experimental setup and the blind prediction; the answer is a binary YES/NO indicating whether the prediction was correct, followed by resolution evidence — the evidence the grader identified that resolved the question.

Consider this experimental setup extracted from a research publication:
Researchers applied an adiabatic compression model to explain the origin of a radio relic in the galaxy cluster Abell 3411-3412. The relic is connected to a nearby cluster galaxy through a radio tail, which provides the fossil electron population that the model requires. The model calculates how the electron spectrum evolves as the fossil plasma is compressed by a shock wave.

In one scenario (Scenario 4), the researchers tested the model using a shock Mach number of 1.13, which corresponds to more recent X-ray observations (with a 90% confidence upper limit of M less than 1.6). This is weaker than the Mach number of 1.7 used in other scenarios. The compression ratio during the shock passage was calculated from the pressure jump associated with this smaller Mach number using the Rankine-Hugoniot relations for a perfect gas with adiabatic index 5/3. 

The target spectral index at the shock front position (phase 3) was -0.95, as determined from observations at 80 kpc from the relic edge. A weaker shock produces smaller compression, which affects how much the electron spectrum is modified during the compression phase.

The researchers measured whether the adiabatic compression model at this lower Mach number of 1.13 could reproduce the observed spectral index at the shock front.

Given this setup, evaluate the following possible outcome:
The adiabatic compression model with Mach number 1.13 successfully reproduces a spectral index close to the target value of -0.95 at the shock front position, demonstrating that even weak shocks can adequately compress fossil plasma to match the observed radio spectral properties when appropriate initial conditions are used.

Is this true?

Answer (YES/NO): NO